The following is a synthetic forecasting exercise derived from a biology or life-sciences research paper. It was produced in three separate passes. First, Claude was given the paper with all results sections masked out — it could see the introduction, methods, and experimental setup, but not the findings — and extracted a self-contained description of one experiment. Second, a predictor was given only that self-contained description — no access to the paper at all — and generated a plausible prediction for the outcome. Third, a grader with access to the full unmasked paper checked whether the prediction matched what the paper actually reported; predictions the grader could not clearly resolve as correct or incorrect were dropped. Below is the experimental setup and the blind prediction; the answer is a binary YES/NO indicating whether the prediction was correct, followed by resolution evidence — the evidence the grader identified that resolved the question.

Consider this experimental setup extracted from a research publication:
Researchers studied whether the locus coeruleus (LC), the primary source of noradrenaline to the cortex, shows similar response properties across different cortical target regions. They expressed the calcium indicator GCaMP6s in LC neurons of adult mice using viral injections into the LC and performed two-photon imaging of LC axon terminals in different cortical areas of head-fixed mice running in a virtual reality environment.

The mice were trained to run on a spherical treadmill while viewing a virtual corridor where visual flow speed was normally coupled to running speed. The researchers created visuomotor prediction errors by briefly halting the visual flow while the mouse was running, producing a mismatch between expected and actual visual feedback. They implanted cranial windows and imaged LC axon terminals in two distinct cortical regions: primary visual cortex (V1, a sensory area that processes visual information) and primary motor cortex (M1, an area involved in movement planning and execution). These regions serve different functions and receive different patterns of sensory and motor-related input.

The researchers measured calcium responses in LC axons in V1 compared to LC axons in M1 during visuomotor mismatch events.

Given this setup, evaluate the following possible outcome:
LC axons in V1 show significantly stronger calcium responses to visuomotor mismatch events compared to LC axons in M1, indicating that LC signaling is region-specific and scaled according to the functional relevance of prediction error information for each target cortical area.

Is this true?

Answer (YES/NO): NO